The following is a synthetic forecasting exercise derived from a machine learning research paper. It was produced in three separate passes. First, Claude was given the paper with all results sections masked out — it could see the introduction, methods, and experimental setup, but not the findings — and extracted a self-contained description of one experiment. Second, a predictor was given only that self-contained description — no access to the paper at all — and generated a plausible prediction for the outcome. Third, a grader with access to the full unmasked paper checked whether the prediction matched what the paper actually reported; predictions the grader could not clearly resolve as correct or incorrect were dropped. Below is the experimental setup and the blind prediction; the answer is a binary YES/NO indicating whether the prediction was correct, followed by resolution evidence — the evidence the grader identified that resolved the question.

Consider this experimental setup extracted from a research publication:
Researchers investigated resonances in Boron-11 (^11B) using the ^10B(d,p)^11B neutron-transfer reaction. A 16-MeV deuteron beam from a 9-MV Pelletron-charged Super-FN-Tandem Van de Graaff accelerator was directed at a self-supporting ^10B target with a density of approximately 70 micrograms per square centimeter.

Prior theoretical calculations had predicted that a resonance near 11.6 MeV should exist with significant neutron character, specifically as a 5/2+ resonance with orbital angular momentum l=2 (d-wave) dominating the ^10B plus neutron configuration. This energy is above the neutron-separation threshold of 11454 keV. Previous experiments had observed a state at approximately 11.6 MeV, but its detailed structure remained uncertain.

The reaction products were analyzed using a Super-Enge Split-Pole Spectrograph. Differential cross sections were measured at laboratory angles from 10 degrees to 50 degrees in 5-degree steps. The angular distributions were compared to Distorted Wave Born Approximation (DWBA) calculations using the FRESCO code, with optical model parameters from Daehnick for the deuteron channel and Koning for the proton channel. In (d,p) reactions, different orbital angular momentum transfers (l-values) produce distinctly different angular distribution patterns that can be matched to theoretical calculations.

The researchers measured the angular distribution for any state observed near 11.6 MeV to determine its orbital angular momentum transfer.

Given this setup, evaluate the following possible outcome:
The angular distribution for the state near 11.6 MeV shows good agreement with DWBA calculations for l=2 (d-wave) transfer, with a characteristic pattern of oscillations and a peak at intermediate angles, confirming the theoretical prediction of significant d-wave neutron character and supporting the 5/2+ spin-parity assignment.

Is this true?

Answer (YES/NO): NO